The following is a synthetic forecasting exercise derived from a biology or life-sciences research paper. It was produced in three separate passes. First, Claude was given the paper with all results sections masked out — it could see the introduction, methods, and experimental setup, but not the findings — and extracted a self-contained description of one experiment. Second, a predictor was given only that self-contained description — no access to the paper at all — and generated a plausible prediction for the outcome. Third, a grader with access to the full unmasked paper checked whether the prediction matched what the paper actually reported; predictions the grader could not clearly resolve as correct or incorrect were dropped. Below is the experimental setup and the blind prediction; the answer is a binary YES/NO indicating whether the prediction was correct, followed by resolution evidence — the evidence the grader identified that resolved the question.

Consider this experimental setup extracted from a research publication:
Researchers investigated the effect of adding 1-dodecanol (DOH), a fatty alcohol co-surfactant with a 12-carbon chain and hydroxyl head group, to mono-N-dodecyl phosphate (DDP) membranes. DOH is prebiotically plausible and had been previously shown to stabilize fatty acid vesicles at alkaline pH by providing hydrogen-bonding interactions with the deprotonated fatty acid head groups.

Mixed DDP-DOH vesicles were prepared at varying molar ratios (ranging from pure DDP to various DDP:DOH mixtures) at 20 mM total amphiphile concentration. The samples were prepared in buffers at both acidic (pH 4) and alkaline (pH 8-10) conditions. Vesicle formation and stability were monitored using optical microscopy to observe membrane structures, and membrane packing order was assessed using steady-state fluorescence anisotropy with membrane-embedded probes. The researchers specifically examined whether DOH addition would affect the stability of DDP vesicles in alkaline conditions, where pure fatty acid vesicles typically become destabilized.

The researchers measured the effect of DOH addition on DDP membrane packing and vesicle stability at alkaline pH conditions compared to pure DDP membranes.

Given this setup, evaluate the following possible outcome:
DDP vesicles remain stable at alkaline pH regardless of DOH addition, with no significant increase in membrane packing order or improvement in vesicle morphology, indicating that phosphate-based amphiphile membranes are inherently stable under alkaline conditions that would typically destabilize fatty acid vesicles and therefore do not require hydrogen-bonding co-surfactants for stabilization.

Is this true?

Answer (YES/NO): NO